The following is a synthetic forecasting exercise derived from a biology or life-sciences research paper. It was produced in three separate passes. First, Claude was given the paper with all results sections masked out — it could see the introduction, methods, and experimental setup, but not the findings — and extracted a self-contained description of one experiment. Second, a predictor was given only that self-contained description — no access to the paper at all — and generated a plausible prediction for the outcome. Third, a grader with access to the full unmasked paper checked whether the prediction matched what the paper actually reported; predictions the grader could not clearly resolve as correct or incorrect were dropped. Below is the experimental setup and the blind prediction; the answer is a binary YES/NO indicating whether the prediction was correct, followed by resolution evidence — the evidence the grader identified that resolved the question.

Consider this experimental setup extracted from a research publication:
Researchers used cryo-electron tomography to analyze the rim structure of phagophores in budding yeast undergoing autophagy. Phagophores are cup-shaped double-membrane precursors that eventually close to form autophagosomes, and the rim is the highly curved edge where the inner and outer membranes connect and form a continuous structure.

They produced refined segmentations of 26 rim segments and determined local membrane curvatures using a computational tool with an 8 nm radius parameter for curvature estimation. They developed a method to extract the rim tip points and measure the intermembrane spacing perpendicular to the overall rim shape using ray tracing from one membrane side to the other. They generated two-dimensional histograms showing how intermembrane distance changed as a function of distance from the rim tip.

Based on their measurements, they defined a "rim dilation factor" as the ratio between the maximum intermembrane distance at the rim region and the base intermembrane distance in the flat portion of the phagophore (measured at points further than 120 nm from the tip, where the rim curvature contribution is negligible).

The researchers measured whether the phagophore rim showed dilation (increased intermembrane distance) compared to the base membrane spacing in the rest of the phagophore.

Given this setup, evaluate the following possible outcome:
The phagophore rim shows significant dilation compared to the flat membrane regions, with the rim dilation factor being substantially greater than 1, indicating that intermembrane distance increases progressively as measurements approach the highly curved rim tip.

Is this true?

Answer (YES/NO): NO